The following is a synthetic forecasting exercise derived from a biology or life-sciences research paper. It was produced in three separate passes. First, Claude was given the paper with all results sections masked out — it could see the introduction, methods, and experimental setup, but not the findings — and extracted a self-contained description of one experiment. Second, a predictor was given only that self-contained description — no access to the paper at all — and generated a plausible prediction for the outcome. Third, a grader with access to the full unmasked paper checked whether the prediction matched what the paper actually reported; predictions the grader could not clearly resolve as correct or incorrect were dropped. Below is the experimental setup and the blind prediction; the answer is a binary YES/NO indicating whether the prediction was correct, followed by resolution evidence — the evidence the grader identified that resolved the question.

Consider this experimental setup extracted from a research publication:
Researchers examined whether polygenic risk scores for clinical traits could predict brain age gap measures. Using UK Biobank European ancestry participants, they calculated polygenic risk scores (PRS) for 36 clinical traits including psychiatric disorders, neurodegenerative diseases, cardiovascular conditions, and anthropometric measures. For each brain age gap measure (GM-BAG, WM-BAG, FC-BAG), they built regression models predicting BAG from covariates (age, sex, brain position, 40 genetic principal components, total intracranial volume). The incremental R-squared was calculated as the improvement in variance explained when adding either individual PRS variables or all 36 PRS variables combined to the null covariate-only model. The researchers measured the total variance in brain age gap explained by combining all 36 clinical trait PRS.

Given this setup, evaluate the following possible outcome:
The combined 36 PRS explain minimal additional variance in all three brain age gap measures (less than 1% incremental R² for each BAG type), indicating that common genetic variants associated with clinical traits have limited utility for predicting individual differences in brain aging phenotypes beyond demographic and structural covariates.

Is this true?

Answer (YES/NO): NO